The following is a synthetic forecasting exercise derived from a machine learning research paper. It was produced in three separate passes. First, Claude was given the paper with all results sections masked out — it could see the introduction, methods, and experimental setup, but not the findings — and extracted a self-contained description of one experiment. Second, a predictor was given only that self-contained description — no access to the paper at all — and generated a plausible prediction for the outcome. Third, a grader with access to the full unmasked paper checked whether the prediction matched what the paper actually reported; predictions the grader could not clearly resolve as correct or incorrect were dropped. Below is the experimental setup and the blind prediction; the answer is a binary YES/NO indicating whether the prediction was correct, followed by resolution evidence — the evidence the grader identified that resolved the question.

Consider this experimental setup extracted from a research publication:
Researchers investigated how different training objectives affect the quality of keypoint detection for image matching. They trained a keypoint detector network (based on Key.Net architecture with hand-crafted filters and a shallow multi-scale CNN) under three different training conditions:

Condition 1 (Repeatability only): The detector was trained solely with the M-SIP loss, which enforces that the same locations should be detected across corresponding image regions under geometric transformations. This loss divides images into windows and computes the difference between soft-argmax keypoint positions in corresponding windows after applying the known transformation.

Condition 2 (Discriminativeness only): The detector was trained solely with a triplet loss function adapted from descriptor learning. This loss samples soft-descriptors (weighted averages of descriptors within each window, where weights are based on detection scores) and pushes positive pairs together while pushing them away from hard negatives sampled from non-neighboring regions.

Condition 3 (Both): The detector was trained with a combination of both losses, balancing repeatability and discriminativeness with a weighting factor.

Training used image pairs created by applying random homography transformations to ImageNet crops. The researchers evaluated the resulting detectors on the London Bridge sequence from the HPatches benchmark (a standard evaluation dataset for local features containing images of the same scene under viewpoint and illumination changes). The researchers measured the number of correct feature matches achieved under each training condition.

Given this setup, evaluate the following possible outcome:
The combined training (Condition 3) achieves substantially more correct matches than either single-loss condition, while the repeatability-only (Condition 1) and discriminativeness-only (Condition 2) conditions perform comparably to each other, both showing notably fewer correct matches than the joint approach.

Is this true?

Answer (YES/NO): NO